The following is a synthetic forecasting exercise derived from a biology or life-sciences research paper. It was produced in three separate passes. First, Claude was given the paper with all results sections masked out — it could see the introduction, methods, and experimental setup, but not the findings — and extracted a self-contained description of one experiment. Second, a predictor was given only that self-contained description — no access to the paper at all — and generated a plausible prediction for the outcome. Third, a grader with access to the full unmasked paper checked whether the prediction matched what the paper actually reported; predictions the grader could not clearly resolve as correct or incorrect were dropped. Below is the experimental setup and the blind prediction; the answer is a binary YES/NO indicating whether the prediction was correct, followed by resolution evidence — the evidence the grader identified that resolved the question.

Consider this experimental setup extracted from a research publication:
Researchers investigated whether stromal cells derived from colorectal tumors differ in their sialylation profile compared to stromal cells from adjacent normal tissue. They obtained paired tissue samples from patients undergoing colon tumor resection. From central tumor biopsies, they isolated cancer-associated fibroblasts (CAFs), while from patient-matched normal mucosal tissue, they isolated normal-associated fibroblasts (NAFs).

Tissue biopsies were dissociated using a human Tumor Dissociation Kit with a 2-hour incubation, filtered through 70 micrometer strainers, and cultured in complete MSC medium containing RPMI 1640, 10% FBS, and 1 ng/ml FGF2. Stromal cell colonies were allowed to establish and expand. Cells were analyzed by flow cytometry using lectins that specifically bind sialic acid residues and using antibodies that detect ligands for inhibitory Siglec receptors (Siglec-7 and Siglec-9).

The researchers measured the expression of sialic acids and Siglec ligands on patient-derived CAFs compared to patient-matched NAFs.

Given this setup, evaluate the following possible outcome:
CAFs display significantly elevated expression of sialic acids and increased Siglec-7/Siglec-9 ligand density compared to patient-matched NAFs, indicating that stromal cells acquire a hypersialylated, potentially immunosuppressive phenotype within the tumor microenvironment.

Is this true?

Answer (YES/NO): NO